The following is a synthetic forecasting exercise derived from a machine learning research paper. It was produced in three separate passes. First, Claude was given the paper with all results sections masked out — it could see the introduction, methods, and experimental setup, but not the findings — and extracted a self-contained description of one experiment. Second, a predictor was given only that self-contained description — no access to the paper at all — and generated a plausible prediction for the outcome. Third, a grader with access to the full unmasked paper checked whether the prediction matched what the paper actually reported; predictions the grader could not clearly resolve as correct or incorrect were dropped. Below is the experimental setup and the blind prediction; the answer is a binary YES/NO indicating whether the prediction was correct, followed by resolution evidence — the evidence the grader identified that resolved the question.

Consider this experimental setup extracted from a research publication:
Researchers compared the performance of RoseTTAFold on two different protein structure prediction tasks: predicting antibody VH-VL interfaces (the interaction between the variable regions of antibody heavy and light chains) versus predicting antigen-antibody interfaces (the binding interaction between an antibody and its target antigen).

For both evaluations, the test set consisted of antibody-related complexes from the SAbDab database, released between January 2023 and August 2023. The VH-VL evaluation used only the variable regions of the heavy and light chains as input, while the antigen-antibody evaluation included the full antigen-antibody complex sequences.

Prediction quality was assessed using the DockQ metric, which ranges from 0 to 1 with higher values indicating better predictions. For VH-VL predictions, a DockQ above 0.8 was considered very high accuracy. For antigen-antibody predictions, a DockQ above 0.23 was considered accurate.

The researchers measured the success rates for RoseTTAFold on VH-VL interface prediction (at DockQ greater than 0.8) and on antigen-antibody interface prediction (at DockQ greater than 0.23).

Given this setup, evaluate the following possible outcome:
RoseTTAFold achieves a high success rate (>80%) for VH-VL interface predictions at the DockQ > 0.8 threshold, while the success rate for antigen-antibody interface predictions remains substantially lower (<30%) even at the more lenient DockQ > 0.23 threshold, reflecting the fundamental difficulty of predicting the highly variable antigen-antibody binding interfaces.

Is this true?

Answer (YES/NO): NO